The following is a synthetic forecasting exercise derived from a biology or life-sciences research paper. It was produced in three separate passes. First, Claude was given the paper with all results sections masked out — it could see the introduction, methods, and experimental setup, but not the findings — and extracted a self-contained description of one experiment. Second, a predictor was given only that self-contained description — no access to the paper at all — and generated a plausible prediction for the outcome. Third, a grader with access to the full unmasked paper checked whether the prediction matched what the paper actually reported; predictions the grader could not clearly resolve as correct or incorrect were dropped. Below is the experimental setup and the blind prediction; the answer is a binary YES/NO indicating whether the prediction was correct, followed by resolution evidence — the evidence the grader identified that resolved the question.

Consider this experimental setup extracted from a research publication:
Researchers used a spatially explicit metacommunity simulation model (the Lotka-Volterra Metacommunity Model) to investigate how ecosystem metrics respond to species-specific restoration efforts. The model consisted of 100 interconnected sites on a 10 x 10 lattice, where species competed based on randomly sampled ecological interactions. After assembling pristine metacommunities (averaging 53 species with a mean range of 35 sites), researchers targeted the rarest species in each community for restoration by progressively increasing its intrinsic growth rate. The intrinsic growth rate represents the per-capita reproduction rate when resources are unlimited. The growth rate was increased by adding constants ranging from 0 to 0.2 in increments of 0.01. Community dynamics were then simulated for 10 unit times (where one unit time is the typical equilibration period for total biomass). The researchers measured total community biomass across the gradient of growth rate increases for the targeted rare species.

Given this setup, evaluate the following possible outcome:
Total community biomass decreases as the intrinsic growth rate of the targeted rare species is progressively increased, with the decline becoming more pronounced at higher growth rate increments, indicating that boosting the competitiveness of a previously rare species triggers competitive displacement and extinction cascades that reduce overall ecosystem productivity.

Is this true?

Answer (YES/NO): NO